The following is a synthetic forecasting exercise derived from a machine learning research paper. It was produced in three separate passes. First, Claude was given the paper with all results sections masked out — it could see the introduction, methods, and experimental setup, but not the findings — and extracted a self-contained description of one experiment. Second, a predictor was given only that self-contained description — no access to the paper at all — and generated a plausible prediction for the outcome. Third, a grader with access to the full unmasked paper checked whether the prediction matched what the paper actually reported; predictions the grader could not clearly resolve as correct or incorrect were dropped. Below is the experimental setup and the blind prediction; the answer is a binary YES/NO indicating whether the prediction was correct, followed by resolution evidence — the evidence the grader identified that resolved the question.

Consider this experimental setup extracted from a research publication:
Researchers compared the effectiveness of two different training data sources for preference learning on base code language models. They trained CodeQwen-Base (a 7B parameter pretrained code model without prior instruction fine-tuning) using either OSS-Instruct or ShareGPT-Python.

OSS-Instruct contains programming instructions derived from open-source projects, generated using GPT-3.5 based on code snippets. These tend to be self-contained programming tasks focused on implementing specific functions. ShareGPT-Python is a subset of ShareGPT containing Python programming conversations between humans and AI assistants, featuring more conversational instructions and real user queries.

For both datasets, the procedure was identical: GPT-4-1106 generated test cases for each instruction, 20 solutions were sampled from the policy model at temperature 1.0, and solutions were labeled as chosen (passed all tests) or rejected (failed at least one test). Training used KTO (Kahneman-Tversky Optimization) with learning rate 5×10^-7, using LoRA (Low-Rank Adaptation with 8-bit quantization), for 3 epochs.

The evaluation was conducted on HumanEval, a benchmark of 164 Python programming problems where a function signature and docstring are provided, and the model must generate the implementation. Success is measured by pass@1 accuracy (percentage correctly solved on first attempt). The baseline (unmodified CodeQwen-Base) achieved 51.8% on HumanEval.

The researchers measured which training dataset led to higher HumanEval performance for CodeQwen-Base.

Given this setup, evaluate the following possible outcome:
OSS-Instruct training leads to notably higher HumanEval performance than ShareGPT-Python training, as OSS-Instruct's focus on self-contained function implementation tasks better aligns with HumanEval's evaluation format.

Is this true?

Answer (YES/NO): NO